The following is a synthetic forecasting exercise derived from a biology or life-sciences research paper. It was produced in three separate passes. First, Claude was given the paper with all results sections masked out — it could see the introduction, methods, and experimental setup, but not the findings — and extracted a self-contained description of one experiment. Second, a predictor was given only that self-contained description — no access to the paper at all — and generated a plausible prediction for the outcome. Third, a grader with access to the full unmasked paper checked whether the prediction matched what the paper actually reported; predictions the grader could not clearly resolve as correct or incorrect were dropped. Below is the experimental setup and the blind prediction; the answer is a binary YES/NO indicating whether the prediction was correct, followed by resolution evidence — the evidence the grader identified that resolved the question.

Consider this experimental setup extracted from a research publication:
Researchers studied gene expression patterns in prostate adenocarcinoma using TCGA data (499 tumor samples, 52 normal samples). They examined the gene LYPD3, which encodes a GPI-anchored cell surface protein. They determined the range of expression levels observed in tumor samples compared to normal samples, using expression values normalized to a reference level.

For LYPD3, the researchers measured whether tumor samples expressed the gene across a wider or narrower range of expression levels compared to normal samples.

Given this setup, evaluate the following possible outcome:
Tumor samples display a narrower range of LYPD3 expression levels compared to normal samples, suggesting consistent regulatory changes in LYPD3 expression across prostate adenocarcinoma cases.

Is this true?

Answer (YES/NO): YES